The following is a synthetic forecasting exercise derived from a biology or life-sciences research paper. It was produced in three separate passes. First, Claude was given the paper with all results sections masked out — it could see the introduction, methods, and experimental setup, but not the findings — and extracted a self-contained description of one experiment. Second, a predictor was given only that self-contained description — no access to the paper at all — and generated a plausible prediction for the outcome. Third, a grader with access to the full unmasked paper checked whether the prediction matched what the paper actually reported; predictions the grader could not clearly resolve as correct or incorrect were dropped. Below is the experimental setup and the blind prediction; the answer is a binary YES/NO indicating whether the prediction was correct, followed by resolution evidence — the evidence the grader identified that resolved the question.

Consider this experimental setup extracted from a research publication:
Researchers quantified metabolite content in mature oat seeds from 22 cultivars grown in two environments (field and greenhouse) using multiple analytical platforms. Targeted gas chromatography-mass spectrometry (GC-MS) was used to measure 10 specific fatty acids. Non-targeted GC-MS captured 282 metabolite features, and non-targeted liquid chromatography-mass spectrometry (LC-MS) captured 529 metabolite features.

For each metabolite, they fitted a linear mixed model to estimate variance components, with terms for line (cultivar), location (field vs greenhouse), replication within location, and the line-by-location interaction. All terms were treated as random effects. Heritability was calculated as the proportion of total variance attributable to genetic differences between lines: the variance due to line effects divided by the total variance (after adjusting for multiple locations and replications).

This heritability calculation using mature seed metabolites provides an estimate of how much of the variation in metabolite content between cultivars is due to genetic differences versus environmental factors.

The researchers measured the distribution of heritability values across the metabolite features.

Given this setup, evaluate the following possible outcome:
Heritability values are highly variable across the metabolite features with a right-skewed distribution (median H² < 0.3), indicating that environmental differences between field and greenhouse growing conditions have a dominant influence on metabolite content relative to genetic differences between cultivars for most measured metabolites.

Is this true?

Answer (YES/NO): NO